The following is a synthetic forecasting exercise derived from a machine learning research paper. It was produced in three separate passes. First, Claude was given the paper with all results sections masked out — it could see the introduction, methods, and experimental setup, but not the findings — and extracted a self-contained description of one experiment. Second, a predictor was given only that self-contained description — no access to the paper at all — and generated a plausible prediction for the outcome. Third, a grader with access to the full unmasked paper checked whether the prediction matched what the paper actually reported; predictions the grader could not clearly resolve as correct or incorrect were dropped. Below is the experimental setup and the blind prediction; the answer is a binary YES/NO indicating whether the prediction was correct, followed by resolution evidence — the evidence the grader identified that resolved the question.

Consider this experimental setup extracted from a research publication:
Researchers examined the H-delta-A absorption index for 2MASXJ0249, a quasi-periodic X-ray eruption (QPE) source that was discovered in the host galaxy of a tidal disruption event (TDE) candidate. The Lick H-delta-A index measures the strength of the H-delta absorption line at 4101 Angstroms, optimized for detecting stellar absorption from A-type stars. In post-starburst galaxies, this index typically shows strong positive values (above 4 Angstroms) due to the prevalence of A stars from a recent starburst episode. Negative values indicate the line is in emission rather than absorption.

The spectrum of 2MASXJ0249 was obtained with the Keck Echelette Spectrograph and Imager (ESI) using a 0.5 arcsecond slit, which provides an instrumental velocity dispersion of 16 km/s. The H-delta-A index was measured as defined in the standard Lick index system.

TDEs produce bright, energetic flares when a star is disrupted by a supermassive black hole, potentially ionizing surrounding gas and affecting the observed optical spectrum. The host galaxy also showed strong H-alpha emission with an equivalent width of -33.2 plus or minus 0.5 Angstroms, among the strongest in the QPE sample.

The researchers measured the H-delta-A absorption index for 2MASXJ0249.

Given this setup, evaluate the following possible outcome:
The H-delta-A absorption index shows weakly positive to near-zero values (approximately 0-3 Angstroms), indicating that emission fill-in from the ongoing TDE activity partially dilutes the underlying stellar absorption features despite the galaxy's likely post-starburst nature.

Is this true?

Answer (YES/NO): NO